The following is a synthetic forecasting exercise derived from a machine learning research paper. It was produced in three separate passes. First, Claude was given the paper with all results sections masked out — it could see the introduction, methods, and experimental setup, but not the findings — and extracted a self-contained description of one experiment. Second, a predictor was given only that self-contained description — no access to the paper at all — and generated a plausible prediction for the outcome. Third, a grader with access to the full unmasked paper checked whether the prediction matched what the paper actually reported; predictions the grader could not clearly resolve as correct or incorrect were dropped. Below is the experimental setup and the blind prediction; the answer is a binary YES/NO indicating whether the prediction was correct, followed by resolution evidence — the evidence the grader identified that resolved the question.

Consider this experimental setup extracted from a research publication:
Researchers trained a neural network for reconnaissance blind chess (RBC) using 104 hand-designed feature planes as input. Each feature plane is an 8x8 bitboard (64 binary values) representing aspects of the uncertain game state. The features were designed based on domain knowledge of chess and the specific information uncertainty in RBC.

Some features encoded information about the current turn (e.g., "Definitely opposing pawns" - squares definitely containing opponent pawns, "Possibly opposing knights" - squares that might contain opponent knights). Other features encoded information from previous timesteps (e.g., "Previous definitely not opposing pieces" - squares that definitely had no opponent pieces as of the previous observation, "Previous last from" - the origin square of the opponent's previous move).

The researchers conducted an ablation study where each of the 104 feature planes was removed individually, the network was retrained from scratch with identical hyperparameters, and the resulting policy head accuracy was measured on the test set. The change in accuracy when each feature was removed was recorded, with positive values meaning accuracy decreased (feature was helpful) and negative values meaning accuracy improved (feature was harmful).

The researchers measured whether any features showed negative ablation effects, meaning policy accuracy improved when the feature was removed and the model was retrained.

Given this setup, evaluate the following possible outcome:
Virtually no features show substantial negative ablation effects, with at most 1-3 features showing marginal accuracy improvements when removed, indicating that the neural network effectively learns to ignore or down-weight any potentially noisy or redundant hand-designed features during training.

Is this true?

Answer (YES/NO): NO